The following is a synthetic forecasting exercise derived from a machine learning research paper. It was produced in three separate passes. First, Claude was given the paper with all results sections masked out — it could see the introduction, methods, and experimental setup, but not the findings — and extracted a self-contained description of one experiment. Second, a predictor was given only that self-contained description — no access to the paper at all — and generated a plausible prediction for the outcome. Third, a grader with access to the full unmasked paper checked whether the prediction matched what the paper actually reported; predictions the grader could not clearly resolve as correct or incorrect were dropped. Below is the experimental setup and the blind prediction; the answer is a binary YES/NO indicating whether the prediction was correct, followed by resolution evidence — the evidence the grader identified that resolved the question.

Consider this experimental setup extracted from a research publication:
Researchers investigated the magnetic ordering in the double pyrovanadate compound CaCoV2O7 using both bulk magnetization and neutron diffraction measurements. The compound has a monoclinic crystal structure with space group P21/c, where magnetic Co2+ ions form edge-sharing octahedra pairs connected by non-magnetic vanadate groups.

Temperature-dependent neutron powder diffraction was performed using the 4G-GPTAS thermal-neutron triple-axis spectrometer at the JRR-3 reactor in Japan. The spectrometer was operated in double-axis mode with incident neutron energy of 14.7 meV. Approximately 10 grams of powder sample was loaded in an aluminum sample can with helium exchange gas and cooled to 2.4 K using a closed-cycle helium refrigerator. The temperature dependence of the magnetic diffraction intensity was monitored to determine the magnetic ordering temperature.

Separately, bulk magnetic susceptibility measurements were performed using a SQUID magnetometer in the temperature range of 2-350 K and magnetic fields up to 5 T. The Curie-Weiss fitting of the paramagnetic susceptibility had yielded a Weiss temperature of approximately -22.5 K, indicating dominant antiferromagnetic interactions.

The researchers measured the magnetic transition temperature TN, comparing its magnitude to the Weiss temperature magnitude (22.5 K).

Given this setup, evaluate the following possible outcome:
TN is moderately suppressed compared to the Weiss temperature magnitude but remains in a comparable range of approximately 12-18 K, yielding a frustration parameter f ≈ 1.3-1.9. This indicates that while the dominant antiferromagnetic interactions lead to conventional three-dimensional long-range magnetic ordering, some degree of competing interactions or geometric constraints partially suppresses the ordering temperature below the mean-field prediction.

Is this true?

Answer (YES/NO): NO